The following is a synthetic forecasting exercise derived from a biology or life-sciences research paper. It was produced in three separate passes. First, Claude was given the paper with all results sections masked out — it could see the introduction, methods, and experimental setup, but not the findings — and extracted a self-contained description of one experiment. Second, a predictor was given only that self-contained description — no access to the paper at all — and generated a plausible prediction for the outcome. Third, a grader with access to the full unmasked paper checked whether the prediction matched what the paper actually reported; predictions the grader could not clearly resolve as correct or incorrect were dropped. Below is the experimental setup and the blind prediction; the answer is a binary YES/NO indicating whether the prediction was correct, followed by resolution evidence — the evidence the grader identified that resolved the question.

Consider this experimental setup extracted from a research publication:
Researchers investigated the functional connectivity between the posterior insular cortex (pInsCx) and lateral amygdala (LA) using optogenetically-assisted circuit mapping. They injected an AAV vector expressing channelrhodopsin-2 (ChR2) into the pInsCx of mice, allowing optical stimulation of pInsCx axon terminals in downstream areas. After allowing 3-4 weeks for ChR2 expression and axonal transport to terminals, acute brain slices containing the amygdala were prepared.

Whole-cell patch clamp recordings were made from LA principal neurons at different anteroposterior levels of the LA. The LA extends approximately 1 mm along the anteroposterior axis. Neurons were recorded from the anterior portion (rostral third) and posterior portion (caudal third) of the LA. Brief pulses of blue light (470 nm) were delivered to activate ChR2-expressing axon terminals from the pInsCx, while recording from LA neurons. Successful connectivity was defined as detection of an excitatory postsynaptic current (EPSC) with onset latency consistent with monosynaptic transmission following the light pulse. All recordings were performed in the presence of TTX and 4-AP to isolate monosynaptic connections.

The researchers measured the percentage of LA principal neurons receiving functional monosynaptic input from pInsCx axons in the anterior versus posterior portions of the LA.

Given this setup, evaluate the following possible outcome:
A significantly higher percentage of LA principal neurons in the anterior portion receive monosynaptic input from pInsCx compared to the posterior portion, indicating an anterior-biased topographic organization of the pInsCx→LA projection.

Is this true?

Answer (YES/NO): YES